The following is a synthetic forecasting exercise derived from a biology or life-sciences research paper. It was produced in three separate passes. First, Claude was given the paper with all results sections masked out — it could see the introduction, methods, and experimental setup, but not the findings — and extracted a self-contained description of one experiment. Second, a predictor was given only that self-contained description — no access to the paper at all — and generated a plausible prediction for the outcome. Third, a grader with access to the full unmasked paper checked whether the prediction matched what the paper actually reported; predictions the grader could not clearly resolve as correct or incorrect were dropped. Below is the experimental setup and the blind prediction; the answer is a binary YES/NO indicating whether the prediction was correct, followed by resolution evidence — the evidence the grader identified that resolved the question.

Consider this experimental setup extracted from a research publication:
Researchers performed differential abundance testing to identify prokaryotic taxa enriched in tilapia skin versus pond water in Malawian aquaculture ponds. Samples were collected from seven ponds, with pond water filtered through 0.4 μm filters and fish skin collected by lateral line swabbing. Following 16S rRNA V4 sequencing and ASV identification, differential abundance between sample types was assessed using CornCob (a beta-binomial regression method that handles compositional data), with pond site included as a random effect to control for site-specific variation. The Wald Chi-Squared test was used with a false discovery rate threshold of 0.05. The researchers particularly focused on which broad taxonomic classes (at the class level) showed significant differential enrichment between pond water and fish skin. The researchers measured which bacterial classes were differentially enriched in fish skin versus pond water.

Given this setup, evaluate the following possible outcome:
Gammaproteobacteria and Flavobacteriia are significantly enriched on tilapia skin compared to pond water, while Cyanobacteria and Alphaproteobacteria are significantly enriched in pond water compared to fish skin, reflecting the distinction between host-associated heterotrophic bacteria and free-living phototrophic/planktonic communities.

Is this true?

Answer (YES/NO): NO